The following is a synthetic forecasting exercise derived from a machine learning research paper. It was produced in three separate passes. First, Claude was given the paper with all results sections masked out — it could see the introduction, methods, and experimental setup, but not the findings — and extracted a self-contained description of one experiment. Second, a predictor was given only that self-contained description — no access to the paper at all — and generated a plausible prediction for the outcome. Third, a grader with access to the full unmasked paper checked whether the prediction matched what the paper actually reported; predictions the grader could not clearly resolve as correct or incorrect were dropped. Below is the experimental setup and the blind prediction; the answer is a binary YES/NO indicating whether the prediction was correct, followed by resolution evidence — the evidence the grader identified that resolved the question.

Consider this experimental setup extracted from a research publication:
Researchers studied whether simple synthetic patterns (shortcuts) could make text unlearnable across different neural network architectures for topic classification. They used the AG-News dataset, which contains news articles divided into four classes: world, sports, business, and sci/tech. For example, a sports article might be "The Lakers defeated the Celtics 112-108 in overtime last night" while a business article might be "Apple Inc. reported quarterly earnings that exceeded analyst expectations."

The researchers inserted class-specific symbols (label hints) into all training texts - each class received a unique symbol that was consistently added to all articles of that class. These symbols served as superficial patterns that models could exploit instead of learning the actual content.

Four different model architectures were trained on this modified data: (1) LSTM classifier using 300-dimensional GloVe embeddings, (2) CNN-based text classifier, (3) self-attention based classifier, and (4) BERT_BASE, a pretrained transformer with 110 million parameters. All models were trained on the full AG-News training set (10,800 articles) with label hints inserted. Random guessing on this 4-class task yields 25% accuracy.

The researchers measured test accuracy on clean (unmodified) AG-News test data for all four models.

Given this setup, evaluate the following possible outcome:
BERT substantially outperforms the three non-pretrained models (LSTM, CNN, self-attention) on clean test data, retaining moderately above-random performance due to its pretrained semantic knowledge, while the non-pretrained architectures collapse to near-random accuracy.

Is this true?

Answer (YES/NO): NO